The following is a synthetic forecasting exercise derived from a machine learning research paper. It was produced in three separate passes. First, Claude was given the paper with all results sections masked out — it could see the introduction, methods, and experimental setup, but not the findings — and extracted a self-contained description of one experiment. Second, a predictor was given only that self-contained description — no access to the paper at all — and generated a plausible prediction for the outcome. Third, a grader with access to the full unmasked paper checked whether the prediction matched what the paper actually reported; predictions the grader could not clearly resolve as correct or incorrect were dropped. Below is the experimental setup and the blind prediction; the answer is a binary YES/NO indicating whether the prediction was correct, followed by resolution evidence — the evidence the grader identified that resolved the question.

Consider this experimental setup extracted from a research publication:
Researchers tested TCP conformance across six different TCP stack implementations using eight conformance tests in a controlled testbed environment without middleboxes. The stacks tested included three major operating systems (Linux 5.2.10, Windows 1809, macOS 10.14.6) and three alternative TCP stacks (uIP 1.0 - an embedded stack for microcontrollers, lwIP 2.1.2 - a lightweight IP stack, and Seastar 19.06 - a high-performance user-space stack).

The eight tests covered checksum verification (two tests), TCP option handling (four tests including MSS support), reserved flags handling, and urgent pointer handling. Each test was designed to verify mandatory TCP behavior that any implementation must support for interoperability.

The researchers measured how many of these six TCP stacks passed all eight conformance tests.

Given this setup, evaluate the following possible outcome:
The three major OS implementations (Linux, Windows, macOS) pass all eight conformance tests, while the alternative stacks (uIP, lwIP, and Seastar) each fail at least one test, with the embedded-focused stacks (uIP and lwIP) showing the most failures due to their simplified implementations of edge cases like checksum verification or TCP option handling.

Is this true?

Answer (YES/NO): NO